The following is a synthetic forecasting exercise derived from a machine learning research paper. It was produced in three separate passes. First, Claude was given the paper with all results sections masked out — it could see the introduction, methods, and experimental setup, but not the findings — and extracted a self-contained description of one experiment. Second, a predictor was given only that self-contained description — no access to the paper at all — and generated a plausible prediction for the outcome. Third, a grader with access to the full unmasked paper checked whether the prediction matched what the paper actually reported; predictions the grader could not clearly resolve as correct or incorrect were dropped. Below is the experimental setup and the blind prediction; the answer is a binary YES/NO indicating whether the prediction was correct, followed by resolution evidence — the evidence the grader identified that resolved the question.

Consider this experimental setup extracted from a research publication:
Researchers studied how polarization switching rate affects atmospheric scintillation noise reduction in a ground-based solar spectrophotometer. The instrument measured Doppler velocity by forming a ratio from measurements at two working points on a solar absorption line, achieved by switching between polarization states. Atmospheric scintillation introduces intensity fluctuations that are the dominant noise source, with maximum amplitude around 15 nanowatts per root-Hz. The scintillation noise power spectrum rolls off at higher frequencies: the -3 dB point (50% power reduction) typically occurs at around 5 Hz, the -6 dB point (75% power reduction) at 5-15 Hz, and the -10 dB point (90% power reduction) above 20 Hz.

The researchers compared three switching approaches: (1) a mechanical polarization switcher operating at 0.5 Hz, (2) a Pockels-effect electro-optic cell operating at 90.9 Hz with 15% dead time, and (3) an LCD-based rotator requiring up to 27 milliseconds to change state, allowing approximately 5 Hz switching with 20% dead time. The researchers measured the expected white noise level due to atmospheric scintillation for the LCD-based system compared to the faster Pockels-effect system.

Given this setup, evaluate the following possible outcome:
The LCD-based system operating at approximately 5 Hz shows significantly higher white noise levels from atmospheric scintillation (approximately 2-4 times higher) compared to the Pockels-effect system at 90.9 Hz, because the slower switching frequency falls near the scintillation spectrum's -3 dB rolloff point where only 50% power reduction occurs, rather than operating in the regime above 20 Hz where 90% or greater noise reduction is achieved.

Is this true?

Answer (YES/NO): NO